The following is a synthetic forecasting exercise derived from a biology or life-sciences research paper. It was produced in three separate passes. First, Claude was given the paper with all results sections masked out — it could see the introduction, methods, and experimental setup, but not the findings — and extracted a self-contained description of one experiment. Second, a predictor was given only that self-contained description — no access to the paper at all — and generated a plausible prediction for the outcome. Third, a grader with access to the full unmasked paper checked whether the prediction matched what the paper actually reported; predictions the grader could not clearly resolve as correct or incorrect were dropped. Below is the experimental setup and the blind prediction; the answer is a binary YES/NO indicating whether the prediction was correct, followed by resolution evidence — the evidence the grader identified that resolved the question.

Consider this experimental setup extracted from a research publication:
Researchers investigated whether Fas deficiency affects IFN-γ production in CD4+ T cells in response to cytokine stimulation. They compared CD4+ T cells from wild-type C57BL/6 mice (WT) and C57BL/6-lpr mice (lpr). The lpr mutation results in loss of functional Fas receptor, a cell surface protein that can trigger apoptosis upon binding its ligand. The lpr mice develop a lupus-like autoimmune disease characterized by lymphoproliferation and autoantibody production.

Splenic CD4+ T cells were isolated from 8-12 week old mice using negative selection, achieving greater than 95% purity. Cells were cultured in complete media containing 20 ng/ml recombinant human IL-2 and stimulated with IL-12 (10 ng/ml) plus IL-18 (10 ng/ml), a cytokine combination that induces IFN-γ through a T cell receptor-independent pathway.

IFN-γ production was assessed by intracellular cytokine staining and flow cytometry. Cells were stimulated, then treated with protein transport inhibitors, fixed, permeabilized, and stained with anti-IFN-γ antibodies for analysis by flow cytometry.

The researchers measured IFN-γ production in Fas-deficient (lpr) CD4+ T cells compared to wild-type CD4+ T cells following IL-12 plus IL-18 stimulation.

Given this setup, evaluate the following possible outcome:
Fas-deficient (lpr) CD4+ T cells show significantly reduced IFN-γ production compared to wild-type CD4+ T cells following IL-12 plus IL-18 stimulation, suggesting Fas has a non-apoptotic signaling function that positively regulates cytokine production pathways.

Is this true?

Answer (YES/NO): NO